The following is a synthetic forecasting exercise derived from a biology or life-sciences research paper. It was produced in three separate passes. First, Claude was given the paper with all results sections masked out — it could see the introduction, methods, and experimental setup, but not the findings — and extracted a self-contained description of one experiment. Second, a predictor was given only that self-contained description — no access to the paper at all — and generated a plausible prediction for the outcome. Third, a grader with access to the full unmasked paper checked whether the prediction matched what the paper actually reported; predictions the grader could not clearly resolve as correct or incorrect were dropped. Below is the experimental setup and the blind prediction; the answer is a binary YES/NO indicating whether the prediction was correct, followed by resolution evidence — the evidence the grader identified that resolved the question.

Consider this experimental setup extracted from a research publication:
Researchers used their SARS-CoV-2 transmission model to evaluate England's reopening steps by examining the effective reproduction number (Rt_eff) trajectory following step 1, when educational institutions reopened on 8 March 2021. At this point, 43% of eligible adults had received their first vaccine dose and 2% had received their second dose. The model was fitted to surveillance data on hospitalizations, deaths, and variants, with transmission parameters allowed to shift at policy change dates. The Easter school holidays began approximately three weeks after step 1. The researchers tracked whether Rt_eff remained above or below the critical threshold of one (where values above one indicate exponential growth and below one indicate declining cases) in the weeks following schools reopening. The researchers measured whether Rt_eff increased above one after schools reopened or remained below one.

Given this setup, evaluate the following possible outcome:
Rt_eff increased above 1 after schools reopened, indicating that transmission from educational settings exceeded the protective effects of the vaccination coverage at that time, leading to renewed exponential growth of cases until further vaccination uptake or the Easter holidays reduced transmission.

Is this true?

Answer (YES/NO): NO